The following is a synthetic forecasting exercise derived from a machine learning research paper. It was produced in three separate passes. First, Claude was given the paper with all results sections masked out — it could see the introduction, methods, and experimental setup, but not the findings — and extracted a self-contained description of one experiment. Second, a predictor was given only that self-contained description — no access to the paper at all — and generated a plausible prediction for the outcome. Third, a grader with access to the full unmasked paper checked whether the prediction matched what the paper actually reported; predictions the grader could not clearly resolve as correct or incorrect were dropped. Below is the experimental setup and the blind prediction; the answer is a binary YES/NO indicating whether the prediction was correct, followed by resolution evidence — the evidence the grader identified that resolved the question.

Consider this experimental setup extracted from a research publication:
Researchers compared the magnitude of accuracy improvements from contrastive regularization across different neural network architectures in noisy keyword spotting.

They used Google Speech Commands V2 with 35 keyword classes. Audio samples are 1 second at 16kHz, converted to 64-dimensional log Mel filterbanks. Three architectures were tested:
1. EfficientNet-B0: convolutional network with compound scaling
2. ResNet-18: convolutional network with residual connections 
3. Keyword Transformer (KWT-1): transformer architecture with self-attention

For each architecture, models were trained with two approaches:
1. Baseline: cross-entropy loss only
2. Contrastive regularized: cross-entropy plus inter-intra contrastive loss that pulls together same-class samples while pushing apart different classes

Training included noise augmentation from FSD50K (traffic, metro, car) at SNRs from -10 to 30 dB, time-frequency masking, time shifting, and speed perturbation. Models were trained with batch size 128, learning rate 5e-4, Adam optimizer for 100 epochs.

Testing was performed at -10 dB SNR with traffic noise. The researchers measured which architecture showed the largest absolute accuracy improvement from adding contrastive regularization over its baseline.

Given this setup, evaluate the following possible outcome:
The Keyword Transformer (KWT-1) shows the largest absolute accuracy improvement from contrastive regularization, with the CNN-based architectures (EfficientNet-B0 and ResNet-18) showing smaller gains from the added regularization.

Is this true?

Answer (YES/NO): NO